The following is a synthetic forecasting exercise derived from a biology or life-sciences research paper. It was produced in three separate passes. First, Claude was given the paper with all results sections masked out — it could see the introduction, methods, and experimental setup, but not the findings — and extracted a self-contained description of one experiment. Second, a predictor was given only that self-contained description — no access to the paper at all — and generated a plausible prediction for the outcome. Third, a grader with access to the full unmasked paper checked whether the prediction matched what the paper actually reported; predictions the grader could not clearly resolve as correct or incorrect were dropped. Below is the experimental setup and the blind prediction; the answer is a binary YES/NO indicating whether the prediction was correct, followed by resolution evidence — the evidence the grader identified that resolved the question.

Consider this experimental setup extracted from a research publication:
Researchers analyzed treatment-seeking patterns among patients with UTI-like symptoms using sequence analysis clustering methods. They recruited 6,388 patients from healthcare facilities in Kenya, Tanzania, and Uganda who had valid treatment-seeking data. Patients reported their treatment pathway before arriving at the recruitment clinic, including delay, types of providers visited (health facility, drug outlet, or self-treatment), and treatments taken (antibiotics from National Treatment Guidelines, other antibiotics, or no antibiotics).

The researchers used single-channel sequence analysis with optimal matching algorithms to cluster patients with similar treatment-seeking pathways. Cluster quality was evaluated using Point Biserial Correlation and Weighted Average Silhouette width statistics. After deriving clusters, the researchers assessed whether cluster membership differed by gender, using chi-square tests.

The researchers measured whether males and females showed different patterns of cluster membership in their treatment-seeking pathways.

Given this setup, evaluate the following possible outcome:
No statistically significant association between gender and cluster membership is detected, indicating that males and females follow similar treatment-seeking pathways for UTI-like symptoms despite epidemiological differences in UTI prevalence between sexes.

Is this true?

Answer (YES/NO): NO